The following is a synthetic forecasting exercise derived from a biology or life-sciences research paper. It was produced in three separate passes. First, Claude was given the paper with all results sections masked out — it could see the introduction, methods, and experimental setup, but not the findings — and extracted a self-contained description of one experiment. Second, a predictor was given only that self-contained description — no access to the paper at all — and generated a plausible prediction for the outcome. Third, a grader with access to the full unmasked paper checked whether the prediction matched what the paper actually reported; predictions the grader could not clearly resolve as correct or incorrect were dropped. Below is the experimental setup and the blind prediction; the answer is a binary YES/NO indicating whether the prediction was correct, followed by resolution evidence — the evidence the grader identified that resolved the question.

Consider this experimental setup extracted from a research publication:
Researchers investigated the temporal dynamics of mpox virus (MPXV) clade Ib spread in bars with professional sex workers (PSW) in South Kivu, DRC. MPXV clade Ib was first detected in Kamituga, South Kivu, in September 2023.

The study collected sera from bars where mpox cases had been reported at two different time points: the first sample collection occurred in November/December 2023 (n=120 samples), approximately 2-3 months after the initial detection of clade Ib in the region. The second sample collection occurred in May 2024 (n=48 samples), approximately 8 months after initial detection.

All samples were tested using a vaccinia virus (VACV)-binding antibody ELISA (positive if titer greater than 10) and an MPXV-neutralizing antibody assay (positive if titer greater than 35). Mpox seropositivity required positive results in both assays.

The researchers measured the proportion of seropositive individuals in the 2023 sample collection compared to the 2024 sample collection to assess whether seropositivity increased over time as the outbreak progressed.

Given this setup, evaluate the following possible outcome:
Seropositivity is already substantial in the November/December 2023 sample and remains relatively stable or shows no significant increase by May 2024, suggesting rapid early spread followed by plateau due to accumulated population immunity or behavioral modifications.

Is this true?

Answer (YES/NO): YES